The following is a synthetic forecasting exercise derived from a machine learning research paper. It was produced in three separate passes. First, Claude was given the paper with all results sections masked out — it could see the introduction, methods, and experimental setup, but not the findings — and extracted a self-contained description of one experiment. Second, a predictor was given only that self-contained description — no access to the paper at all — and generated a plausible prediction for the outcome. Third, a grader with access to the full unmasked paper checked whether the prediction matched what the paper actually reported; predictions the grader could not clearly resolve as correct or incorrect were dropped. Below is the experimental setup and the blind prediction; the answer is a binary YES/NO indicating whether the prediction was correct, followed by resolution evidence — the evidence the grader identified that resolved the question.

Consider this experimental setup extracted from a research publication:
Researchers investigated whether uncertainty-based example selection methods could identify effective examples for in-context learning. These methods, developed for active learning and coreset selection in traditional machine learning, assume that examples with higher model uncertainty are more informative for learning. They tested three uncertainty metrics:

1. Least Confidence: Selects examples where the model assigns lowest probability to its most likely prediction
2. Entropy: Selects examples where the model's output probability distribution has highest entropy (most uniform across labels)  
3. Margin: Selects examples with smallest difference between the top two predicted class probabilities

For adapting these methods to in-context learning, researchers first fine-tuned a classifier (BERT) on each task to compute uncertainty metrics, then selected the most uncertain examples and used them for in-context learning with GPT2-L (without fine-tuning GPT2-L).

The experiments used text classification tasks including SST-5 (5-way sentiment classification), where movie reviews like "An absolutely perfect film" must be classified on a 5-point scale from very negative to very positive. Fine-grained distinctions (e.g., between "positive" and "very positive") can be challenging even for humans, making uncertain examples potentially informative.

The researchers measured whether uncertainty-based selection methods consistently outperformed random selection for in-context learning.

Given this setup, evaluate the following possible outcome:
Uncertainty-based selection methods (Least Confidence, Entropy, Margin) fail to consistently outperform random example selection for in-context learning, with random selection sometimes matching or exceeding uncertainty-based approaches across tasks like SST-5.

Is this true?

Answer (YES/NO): YES